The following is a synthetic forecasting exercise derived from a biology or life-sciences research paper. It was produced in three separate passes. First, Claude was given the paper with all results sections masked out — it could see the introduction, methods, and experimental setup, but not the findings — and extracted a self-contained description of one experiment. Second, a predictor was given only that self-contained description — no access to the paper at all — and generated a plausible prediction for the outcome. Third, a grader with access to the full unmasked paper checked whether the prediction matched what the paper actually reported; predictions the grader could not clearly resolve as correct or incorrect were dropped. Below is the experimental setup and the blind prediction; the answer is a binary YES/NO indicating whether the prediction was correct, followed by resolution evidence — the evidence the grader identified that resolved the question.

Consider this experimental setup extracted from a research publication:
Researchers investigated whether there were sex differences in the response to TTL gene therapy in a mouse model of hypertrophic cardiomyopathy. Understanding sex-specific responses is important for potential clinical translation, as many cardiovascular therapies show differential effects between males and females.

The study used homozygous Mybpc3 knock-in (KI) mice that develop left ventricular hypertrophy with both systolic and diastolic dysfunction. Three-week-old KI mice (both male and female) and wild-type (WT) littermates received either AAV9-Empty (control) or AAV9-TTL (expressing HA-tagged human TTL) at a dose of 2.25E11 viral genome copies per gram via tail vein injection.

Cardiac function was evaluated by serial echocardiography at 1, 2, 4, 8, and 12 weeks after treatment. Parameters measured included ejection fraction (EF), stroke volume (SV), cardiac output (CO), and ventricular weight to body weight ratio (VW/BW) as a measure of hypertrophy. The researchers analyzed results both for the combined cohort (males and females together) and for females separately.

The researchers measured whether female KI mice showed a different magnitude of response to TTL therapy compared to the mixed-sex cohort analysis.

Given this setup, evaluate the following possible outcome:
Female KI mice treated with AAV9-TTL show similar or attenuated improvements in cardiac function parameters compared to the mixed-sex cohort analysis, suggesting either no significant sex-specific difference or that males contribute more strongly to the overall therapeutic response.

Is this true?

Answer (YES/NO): NO